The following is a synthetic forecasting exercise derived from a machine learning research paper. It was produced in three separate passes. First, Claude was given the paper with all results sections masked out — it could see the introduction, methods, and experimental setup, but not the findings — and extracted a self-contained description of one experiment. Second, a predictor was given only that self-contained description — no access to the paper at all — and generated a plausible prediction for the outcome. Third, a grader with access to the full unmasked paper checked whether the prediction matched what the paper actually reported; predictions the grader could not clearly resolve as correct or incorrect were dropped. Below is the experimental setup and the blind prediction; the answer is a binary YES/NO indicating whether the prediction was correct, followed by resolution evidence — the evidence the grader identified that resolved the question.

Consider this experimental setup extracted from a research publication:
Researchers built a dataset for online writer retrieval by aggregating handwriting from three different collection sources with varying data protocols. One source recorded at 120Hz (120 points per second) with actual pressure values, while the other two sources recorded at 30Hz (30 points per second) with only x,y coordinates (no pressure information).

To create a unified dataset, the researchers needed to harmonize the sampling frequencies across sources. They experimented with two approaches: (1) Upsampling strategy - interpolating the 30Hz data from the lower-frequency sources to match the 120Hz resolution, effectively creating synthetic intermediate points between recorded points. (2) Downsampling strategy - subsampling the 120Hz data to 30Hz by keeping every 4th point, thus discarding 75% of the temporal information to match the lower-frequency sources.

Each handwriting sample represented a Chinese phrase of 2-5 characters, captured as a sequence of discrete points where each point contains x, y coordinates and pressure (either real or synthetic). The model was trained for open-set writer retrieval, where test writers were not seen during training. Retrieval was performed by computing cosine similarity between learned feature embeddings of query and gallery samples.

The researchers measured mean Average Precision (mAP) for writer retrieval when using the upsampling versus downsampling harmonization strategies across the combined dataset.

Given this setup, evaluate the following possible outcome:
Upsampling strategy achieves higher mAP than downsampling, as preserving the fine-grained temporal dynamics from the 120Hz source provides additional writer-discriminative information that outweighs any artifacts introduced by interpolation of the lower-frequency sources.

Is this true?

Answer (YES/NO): YES